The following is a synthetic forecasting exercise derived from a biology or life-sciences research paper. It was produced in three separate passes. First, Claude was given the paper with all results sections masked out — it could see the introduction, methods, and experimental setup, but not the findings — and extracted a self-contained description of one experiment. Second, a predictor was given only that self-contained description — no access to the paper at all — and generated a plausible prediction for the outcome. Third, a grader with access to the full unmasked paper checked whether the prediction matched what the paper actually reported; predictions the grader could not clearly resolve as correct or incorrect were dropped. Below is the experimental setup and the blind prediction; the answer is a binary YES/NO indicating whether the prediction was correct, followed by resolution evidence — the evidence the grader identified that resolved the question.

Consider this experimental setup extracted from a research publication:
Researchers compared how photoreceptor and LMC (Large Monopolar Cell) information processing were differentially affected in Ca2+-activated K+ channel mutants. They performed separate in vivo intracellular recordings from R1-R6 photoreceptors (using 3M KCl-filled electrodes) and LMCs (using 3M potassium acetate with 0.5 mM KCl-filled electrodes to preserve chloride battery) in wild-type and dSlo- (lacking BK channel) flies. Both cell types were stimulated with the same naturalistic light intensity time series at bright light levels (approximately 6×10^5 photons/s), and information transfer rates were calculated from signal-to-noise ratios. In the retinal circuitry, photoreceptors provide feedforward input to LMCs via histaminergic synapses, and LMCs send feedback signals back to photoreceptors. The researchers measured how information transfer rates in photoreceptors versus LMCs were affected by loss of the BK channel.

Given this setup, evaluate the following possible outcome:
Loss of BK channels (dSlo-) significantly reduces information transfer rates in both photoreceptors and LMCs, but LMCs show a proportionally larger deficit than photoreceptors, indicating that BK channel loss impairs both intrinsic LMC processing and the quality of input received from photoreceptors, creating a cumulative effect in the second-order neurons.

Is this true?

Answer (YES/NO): NO